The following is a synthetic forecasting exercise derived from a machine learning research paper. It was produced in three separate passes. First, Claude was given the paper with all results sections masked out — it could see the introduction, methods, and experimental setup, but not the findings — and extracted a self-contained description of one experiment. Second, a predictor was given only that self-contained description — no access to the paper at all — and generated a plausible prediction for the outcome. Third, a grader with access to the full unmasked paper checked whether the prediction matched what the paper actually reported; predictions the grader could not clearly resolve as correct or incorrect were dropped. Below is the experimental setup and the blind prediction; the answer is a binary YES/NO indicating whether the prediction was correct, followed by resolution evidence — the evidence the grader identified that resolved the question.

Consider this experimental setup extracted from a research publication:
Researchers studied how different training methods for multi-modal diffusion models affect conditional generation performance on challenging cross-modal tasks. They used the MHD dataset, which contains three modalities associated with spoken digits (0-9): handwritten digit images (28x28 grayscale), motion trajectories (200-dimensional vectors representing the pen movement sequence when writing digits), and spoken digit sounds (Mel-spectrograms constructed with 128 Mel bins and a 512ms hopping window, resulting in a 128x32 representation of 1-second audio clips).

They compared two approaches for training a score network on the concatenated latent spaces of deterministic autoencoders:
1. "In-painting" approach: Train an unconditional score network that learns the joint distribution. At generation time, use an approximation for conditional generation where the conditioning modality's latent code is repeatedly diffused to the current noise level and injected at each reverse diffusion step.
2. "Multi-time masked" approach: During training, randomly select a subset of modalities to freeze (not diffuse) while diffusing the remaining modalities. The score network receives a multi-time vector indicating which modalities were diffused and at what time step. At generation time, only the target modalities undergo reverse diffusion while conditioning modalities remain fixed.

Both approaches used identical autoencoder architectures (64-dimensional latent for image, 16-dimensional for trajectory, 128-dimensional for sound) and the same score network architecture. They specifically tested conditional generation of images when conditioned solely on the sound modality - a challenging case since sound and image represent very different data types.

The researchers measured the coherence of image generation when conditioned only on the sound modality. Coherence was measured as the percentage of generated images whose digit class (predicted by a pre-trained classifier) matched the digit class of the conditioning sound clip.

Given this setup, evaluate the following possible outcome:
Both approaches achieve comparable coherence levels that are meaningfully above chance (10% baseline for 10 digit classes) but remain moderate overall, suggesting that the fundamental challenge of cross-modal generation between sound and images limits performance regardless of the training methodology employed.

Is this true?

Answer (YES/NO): NO